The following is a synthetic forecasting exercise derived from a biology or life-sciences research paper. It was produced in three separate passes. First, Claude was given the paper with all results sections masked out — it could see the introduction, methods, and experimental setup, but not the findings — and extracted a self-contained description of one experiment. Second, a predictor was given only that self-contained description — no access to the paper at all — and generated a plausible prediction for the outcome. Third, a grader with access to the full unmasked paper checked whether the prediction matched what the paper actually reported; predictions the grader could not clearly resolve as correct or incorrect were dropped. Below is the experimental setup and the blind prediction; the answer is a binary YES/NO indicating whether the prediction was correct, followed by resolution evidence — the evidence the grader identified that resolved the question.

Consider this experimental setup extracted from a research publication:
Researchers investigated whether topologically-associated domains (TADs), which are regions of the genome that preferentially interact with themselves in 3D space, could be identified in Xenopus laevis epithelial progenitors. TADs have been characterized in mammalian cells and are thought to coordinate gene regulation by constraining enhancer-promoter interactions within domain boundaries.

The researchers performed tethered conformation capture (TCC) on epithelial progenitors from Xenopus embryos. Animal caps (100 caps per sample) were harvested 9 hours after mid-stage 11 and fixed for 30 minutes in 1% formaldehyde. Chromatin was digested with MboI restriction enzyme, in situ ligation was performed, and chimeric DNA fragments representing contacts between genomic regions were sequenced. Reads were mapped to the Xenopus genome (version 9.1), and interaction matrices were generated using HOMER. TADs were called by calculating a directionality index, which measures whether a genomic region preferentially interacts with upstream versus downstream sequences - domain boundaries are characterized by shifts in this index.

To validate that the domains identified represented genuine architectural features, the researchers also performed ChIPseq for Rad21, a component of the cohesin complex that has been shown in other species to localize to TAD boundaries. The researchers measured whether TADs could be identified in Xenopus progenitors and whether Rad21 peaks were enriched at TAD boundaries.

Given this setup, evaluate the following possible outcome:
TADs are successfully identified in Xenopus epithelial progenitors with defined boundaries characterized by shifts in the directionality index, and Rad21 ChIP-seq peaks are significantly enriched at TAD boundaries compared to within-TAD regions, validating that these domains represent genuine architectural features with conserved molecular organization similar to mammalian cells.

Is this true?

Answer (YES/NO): YES